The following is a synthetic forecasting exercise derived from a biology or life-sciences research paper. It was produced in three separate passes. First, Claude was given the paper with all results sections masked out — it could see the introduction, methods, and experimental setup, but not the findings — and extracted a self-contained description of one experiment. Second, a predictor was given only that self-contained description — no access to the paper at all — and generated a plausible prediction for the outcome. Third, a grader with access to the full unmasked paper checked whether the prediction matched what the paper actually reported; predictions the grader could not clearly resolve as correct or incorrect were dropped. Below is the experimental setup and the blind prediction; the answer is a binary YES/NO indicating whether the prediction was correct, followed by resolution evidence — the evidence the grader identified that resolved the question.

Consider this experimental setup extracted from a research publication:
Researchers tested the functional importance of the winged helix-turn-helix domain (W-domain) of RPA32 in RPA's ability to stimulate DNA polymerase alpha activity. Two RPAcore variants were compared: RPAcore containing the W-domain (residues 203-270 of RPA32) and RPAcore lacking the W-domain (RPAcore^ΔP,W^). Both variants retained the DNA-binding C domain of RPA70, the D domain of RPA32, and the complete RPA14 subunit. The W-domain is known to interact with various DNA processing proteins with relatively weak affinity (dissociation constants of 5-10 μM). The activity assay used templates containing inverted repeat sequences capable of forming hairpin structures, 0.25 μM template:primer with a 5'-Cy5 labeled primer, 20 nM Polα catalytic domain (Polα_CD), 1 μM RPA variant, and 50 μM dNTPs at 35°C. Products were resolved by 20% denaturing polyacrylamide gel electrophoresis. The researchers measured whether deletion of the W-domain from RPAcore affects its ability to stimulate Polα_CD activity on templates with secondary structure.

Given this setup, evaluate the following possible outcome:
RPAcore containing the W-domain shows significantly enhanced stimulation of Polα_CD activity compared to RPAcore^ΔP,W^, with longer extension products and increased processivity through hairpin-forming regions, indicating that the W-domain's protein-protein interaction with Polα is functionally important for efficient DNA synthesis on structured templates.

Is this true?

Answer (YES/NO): NO